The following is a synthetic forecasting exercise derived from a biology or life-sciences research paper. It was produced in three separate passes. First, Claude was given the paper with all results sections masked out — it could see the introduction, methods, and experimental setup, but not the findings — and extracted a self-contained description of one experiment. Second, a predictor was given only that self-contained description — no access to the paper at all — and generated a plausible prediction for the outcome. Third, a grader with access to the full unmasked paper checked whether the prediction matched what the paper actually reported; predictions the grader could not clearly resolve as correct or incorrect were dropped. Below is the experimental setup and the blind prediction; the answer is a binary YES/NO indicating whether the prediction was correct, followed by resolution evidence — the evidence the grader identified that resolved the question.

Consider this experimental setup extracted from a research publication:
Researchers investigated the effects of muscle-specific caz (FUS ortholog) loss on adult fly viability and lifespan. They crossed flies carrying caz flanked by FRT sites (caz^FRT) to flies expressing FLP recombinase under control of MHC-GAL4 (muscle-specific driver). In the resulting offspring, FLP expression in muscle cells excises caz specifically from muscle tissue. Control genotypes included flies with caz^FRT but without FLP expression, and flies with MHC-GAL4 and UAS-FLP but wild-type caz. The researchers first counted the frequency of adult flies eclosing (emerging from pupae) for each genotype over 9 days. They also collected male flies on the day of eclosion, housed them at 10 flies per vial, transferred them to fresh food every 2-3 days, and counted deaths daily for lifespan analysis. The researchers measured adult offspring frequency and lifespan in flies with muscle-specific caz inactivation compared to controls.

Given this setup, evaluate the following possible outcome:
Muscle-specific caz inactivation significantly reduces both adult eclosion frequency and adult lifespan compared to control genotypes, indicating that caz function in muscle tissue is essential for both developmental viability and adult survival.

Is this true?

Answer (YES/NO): YES